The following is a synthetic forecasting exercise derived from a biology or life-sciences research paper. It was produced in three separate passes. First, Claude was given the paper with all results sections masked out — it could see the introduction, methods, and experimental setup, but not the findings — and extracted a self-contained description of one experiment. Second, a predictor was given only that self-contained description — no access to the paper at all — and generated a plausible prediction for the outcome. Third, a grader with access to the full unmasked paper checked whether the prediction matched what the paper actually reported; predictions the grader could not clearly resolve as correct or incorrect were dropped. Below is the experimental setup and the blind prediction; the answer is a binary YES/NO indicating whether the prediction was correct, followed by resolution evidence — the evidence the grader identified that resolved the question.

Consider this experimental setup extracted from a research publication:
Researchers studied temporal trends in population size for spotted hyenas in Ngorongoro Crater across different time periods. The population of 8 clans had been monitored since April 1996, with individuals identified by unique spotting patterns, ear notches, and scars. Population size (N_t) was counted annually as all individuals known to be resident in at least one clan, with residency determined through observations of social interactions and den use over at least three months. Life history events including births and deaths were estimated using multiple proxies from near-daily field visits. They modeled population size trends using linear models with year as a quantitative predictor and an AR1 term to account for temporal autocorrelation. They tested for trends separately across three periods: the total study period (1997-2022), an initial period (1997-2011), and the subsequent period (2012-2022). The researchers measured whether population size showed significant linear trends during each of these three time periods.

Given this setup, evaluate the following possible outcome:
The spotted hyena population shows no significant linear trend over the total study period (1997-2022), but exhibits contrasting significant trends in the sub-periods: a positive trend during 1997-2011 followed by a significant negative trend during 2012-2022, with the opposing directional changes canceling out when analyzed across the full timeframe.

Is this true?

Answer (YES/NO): NO